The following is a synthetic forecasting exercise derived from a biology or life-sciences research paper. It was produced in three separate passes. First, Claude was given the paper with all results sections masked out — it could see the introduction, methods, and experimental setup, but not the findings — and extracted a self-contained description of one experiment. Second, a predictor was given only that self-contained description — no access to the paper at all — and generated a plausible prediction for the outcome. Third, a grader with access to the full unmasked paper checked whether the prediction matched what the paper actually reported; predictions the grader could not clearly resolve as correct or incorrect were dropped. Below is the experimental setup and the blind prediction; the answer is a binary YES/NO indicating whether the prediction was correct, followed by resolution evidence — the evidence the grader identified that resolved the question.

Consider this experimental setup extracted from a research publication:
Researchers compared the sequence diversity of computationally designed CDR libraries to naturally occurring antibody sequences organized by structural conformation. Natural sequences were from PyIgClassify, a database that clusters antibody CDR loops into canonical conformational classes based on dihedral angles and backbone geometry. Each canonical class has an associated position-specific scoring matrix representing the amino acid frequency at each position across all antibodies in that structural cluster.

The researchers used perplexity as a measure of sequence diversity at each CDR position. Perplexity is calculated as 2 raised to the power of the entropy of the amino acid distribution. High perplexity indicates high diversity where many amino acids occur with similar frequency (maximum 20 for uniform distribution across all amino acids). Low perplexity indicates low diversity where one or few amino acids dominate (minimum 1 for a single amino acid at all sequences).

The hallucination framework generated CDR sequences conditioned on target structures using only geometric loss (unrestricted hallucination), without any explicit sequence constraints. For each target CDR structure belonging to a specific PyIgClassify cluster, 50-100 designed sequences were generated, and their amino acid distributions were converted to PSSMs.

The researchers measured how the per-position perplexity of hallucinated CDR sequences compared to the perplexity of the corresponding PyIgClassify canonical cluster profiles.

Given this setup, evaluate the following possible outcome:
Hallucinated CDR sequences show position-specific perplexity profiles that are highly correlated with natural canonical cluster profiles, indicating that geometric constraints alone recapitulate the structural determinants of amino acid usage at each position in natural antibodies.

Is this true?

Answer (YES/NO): NO